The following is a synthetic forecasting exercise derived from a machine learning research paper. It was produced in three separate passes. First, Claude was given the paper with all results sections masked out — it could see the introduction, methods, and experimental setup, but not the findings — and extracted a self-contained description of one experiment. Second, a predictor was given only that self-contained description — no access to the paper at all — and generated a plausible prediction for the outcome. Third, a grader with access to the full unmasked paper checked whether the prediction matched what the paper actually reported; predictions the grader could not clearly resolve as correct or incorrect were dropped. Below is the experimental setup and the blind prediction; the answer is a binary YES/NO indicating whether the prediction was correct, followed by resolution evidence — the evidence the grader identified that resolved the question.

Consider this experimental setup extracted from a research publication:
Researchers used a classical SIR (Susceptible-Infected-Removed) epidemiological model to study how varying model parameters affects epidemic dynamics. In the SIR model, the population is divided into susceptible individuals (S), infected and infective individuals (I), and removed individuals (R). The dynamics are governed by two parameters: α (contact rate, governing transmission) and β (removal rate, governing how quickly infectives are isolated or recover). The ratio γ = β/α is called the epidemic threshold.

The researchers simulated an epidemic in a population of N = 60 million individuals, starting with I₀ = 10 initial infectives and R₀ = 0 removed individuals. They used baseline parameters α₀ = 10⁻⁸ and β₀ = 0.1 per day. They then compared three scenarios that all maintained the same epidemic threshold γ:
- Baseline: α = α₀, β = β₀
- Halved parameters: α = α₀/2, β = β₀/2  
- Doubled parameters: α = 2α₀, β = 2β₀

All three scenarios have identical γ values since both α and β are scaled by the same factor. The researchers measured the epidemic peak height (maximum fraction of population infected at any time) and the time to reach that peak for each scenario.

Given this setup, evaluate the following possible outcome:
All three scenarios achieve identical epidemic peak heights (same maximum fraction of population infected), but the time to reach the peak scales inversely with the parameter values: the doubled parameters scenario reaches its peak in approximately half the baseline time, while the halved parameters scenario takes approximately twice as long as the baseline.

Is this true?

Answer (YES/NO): YES